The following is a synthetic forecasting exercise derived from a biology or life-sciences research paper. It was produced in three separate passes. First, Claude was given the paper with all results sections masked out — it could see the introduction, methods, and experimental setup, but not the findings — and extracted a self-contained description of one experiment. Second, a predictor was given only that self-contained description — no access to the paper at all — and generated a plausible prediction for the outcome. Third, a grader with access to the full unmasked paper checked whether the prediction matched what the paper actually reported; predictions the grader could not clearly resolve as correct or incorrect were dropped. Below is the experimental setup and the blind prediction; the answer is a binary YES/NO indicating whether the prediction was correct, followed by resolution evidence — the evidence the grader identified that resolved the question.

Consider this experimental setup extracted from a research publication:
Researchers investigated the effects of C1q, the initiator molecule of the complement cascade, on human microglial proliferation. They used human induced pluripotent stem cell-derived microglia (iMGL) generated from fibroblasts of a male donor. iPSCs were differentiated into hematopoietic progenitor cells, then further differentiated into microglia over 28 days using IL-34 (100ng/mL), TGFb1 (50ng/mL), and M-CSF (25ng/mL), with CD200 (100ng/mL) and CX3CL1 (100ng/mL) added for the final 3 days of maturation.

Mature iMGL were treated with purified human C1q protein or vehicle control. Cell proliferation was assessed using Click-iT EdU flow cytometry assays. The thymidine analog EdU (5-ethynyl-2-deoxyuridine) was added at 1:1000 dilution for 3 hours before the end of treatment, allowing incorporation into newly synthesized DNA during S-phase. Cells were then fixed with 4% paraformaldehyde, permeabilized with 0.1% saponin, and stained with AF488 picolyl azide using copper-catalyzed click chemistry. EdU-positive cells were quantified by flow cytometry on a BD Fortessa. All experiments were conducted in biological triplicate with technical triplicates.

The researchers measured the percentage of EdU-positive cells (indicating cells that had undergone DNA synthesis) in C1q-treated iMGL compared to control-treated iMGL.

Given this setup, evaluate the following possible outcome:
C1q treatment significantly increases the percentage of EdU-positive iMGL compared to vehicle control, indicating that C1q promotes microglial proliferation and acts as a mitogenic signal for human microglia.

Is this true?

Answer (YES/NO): NO